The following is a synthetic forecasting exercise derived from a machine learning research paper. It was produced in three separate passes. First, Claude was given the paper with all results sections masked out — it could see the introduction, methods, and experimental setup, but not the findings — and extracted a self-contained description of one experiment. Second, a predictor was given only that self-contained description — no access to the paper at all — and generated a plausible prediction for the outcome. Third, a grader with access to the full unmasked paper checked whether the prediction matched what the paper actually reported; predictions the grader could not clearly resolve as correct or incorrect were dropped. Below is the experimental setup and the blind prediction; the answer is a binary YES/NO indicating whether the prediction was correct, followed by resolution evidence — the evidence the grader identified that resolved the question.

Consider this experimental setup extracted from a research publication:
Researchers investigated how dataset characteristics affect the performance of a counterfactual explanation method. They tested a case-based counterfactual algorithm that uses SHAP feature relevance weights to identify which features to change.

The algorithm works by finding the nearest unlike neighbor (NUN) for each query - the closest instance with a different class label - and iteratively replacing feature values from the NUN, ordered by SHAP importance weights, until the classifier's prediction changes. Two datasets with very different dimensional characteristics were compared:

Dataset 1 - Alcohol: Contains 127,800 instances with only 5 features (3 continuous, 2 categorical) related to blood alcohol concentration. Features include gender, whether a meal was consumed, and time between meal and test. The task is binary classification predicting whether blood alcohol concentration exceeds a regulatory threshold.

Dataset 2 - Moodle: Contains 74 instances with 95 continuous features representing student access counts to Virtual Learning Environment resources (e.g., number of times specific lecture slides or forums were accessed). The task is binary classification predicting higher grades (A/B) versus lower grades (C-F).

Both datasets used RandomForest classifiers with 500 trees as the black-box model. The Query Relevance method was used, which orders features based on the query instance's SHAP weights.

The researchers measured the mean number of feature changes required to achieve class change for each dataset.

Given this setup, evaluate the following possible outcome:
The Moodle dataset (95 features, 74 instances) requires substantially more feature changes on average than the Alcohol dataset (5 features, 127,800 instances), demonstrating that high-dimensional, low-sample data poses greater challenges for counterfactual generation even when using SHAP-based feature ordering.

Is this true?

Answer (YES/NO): YES